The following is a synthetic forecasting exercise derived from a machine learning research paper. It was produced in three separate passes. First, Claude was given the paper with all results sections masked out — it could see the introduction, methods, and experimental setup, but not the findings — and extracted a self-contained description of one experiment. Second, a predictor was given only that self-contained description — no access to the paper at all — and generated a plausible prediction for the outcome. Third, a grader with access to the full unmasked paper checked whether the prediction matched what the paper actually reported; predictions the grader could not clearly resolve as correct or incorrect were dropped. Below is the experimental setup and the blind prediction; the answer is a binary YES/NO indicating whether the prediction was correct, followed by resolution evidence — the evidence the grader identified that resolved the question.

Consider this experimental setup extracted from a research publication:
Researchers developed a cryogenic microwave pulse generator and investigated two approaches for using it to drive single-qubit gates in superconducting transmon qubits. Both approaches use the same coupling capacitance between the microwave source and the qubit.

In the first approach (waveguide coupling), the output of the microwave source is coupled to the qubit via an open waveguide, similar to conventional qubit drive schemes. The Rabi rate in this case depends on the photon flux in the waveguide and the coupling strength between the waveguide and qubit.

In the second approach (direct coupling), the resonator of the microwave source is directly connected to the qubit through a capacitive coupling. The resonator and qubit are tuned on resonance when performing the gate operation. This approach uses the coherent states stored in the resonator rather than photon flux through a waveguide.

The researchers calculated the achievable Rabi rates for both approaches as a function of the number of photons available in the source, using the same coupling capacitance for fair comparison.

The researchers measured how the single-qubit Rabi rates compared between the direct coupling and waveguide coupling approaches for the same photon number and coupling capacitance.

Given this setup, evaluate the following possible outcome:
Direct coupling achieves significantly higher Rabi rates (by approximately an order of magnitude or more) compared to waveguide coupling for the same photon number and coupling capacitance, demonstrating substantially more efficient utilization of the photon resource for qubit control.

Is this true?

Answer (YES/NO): YES